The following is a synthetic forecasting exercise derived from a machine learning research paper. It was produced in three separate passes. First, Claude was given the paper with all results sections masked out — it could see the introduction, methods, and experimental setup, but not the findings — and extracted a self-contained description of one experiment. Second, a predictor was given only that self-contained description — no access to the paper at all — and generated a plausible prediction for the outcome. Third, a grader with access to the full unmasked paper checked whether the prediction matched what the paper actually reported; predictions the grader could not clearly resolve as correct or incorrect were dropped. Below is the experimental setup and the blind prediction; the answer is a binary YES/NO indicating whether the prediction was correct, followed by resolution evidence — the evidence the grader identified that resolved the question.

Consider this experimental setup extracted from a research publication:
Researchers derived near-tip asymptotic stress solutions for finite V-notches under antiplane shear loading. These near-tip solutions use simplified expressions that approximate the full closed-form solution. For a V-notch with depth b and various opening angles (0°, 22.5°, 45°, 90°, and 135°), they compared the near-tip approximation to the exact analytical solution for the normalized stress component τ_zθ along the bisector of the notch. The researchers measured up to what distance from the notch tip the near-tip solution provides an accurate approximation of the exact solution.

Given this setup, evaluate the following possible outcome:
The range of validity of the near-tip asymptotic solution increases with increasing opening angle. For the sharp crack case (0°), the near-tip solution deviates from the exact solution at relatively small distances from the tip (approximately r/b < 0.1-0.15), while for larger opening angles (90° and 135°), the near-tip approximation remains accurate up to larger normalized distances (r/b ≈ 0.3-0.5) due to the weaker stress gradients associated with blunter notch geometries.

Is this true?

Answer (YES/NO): NO